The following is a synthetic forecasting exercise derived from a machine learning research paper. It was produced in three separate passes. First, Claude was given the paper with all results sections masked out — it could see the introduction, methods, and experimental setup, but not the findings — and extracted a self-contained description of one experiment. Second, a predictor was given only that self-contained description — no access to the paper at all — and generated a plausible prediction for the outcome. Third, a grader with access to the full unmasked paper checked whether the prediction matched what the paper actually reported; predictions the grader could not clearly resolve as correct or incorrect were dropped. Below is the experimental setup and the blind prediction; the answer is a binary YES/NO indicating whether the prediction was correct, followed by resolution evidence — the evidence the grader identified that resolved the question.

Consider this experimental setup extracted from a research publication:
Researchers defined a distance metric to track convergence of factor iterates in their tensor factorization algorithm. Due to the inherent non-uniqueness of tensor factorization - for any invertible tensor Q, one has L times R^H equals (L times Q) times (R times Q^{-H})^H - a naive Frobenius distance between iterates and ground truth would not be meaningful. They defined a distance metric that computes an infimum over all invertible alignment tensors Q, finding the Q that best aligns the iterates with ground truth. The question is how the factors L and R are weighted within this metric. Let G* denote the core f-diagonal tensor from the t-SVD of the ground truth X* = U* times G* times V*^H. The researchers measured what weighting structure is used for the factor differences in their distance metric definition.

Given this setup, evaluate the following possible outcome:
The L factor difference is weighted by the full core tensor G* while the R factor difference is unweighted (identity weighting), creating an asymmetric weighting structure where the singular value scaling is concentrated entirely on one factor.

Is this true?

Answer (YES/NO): NO